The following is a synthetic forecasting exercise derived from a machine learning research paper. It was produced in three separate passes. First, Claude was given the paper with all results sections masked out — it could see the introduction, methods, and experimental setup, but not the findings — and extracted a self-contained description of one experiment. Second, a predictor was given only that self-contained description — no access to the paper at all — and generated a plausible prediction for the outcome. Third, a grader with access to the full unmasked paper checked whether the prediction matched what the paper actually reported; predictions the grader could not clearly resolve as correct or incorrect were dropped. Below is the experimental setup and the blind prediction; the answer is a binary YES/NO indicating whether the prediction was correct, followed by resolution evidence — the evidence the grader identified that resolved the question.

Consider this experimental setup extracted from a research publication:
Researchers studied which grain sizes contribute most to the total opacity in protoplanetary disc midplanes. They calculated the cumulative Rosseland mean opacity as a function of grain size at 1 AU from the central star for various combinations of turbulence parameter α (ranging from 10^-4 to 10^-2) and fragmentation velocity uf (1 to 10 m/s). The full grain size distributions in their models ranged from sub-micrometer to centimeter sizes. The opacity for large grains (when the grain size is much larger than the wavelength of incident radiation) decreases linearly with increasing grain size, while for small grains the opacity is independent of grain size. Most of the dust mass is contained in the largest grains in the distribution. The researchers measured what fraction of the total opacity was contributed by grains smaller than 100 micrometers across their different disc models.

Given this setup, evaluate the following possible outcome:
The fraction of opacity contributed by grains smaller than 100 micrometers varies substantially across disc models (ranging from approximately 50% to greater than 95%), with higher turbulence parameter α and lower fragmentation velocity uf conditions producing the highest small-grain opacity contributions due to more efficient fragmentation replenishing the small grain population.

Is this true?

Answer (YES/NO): NO